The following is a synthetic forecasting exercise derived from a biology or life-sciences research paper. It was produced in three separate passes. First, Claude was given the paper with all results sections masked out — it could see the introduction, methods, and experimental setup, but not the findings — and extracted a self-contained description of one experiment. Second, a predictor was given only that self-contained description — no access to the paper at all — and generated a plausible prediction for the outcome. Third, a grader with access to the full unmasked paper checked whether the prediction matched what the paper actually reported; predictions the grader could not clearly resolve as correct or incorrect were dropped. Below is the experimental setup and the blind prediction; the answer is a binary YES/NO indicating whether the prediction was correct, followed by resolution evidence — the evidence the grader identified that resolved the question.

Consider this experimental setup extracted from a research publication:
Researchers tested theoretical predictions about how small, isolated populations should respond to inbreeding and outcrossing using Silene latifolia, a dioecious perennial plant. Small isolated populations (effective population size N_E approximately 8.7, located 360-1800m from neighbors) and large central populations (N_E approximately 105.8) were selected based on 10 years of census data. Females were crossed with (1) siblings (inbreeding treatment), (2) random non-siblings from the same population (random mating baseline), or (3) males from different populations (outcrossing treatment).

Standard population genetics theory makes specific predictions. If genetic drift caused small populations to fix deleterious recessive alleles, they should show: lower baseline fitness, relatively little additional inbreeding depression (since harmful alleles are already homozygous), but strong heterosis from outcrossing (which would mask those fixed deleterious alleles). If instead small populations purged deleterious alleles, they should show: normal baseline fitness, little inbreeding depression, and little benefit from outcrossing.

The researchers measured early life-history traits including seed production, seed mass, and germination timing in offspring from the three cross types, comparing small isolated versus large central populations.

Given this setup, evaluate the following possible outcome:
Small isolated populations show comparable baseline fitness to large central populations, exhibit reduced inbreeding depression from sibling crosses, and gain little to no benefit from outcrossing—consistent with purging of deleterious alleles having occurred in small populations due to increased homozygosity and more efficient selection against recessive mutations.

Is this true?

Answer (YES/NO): NO